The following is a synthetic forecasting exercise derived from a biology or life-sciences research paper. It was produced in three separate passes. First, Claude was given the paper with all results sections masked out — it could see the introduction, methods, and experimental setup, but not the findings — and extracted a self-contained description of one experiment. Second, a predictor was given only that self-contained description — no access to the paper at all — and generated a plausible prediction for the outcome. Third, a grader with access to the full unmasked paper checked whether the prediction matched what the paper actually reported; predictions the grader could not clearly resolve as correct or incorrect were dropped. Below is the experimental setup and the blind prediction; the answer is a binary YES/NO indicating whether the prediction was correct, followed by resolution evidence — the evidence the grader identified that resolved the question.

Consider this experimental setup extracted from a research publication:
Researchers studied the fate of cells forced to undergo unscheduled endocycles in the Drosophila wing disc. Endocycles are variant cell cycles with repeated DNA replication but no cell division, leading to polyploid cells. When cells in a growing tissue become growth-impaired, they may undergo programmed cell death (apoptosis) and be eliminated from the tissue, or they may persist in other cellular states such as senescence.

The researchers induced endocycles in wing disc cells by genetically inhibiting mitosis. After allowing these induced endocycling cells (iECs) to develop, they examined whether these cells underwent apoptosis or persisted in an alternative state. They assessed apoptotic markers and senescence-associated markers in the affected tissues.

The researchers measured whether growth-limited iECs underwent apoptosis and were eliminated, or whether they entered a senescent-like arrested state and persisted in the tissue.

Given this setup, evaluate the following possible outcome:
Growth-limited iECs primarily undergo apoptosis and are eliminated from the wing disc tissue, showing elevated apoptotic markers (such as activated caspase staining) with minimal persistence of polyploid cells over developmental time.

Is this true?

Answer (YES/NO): NO